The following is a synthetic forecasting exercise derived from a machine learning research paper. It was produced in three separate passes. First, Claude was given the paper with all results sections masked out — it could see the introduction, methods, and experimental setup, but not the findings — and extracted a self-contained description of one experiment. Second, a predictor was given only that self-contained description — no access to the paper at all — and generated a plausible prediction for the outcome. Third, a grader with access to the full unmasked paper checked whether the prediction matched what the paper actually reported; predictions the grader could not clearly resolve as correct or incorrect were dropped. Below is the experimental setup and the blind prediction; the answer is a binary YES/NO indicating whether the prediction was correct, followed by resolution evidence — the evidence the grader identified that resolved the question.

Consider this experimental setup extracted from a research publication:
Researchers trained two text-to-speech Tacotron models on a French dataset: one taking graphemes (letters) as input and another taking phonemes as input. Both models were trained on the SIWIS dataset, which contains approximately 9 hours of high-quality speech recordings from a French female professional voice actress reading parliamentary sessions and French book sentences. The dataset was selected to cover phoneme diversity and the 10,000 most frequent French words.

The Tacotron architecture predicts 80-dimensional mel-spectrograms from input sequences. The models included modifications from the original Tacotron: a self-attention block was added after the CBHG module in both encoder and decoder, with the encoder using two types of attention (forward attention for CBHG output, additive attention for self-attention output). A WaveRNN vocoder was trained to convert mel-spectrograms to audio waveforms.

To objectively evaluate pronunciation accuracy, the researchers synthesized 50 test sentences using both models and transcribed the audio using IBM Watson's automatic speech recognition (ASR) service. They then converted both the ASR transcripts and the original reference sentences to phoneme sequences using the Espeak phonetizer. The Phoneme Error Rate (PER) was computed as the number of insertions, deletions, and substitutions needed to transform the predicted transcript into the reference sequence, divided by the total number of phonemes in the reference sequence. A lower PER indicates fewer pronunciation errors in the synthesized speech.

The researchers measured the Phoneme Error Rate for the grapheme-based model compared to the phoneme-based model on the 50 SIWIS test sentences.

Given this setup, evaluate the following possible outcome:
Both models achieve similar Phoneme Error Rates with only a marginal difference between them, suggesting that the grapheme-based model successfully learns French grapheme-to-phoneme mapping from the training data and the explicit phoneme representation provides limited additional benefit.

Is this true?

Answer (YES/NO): YES